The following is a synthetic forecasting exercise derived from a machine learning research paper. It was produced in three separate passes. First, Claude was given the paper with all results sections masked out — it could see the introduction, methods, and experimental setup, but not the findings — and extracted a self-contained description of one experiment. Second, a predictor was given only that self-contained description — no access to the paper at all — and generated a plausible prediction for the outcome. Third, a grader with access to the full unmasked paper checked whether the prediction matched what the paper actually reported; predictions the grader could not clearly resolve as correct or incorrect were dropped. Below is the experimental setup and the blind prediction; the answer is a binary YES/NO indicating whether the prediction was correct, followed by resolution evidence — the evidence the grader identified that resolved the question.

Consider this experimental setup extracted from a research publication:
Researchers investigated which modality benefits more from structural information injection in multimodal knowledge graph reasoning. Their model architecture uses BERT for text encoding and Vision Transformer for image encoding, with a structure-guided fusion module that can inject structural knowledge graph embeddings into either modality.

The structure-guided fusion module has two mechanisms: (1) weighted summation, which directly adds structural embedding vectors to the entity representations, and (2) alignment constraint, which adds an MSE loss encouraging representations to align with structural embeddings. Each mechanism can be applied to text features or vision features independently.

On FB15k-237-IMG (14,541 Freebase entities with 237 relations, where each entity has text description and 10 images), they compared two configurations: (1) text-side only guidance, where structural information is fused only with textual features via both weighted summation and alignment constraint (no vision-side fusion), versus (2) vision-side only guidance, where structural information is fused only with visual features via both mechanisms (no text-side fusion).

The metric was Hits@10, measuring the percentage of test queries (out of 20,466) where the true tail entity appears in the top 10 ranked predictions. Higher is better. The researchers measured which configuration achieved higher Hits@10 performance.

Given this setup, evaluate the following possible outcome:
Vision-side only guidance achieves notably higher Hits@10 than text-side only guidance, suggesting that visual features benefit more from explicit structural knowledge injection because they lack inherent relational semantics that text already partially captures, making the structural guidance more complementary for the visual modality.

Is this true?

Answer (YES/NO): NO